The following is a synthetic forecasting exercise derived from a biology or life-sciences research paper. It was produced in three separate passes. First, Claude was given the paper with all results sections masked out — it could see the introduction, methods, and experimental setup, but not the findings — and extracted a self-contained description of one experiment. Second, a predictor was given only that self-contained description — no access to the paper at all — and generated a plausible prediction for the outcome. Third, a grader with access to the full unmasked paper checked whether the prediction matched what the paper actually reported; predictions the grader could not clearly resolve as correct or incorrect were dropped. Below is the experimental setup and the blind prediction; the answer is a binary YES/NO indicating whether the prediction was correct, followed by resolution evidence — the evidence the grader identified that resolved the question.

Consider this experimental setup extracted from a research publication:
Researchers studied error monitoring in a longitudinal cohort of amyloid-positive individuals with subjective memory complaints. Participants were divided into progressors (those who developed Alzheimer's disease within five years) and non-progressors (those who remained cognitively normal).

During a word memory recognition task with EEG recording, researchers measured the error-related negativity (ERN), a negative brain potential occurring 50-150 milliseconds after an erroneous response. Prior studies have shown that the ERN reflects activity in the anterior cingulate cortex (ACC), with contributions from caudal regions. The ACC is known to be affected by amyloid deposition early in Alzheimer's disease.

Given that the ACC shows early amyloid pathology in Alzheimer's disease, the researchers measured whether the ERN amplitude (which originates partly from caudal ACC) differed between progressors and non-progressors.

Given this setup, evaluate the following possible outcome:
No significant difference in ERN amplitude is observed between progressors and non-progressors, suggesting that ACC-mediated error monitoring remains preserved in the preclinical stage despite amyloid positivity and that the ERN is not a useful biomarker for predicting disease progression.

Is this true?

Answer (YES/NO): YES